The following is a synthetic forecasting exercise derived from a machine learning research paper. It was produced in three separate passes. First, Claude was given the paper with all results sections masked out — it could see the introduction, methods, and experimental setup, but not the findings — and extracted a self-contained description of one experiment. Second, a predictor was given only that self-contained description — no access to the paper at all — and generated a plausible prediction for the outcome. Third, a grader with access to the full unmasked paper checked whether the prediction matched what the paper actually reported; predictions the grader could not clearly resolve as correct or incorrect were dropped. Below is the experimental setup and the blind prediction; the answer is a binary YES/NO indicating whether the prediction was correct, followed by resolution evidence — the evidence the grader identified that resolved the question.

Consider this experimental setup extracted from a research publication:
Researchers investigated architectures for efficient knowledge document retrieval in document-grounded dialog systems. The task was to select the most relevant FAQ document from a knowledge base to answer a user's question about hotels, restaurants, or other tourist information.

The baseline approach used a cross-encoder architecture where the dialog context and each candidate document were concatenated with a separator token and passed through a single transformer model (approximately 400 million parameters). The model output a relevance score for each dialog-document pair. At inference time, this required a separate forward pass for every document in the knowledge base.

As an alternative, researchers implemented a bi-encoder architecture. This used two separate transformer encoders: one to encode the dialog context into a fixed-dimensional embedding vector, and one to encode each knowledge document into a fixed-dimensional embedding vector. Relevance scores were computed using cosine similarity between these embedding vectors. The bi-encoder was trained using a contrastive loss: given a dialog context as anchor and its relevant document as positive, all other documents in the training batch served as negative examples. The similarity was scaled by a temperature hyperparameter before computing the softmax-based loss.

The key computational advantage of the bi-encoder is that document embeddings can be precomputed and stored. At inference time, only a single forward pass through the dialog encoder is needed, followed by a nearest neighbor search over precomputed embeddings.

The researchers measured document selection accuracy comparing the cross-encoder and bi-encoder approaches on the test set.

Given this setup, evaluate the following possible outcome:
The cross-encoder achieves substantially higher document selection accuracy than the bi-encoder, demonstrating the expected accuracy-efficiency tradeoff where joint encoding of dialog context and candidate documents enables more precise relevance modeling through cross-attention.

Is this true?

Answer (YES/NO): NO